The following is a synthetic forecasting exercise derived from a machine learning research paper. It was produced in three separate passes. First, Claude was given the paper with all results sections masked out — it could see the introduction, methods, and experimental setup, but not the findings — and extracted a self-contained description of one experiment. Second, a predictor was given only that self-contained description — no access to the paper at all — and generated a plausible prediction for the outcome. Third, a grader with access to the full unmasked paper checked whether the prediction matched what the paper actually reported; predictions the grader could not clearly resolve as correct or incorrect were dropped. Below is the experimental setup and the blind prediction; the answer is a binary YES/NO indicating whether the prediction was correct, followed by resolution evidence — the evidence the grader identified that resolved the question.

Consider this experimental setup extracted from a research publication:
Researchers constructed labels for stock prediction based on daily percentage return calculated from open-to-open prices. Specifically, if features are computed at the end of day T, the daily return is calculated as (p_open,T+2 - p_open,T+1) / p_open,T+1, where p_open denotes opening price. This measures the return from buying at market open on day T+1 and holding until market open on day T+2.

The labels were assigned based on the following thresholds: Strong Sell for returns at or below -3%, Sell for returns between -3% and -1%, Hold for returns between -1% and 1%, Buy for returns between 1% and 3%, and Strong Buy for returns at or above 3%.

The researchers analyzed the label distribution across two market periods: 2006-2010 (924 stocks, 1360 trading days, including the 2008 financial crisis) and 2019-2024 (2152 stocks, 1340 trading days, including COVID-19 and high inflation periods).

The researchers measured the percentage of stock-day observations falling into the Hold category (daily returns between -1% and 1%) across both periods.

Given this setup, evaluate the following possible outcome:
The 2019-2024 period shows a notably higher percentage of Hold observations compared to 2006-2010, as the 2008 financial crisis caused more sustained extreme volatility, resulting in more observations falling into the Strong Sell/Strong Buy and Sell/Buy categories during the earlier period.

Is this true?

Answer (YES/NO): NO